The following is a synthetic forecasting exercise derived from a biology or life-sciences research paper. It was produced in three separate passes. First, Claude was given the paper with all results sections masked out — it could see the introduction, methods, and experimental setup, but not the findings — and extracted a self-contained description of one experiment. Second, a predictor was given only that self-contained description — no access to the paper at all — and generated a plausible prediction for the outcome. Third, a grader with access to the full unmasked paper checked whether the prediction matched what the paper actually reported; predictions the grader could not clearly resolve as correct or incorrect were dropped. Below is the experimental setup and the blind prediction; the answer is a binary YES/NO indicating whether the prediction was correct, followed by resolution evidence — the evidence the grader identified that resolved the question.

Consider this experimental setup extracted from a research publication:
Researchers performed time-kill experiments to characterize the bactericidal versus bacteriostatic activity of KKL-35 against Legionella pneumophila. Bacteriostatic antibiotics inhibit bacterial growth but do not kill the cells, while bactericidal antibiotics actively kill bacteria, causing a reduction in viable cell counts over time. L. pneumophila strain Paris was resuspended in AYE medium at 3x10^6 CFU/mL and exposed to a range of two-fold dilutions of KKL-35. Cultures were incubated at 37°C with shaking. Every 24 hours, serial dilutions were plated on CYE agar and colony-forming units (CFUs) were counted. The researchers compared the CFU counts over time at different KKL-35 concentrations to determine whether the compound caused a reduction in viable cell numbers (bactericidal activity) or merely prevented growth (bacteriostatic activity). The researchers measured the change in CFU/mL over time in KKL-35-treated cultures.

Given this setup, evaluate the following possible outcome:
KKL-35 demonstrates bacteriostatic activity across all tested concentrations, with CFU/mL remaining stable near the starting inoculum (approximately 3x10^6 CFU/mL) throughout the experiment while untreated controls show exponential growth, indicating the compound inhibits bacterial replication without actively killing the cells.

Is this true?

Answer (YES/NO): NO